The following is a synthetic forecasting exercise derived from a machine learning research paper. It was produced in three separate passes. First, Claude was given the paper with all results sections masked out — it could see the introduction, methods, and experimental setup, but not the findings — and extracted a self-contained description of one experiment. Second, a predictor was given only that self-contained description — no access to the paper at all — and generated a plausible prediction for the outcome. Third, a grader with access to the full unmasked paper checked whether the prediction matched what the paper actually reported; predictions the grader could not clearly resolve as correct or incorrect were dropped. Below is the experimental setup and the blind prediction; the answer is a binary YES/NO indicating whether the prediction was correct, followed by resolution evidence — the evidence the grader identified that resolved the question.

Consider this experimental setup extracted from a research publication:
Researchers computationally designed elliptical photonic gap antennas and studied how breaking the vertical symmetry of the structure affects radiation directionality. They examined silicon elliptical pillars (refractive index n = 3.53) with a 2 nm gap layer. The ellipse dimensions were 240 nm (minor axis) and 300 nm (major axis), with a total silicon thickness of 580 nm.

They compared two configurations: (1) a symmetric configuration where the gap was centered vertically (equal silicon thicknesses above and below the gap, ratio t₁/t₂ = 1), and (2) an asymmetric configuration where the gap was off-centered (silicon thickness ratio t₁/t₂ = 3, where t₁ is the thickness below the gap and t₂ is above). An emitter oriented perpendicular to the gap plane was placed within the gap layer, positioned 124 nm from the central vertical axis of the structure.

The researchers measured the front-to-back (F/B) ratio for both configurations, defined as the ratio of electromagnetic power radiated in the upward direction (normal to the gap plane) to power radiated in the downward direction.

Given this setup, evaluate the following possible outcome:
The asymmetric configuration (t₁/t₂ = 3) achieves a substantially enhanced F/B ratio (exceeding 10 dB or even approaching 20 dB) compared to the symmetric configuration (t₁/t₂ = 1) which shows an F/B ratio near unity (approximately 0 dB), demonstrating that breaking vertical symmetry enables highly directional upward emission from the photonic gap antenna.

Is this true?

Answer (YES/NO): YES